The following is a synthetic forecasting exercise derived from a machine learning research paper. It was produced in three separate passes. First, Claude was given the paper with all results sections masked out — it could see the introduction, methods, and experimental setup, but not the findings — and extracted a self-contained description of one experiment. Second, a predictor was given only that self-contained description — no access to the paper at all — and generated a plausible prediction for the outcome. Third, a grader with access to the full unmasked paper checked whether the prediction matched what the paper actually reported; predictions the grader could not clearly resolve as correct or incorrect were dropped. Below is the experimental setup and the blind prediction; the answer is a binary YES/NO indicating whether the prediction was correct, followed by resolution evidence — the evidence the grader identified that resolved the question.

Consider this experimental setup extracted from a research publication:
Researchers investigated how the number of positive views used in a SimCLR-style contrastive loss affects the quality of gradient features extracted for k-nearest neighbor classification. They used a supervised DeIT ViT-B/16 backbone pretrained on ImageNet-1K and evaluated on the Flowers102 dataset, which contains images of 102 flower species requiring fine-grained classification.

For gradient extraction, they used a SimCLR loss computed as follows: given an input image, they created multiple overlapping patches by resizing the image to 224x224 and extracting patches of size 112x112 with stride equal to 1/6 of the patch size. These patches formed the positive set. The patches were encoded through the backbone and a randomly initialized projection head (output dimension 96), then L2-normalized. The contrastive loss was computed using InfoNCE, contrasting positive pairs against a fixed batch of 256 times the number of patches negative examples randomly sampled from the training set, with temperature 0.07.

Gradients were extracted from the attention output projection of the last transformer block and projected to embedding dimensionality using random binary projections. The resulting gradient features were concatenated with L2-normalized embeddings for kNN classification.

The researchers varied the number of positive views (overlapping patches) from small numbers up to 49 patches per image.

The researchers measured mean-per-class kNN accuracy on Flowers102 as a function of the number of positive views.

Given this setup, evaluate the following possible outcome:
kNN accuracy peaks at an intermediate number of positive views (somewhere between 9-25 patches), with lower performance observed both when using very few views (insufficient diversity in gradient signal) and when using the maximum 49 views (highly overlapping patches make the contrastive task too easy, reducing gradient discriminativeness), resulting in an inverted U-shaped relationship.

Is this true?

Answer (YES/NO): NO